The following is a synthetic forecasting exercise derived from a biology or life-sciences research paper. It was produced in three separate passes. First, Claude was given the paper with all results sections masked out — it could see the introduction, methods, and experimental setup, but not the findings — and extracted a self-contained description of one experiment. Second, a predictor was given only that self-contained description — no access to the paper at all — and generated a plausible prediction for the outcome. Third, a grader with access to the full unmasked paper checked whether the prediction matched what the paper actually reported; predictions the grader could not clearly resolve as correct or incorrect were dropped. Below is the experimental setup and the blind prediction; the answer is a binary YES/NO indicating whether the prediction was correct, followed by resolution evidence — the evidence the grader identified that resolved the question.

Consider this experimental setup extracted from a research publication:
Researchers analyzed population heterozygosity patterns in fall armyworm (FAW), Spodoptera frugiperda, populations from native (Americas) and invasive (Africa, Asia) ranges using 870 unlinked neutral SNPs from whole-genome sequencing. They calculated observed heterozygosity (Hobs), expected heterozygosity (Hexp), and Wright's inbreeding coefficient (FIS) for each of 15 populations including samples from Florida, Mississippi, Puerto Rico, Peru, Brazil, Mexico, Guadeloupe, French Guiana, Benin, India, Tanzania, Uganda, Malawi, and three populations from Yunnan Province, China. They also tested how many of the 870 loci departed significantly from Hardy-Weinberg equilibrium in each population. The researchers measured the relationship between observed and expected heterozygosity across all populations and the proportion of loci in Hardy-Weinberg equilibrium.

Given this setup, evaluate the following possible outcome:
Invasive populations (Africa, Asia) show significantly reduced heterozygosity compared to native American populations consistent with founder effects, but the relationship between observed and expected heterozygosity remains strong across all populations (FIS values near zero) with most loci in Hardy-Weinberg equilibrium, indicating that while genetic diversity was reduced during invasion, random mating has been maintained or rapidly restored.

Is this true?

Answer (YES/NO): NO